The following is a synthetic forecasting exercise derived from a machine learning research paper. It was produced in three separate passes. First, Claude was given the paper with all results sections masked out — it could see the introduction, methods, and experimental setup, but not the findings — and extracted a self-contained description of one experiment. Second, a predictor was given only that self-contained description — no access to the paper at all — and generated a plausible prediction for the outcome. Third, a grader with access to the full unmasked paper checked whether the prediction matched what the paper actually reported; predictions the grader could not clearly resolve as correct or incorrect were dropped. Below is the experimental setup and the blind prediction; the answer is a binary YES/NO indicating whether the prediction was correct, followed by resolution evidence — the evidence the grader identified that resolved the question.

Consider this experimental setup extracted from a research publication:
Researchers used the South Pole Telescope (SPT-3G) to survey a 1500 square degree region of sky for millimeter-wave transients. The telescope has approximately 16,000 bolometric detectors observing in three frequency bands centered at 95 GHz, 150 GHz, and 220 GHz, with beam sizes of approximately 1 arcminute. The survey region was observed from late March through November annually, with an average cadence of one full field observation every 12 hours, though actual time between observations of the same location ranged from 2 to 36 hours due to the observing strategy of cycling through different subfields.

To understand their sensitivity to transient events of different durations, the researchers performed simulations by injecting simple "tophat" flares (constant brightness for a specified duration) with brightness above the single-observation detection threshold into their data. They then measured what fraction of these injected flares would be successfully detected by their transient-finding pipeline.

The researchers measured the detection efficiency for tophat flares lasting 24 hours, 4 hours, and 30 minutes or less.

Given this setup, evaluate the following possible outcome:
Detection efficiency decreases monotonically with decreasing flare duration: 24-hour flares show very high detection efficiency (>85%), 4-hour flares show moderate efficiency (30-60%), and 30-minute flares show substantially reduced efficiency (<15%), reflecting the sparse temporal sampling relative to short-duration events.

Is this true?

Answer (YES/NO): NO